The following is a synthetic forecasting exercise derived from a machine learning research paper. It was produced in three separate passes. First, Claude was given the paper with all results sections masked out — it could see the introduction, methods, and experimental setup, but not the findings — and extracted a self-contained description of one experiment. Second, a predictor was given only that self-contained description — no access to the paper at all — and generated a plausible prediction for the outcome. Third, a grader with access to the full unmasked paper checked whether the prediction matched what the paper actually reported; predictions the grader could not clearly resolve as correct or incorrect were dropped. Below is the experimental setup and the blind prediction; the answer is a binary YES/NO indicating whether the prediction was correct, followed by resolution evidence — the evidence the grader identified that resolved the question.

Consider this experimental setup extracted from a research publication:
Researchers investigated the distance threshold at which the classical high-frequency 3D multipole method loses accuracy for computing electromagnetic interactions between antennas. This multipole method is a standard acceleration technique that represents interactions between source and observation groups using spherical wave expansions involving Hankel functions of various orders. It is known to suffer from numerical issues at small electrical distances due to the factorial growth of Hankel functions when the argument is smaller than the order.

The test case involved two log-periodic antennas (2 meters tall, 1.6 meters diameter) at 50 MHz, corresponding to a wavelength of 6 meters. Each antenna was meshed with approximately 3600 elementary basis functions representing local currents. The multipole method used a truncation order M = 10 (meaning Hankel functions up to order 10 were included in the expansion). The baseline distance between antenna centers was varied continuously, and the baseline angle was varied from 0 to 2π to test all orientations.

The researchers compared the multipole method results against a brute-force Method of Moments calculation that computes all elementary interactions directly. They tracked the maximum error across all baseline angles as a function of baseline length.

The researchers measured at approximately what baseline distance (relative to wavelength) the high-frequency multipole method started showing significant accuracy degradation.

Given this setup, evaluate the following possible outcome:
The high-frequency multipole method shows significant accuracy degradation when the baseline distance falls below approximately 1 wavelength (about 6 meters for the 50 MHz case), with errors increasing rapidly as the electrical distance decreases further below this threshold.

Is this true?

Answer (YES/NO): NO